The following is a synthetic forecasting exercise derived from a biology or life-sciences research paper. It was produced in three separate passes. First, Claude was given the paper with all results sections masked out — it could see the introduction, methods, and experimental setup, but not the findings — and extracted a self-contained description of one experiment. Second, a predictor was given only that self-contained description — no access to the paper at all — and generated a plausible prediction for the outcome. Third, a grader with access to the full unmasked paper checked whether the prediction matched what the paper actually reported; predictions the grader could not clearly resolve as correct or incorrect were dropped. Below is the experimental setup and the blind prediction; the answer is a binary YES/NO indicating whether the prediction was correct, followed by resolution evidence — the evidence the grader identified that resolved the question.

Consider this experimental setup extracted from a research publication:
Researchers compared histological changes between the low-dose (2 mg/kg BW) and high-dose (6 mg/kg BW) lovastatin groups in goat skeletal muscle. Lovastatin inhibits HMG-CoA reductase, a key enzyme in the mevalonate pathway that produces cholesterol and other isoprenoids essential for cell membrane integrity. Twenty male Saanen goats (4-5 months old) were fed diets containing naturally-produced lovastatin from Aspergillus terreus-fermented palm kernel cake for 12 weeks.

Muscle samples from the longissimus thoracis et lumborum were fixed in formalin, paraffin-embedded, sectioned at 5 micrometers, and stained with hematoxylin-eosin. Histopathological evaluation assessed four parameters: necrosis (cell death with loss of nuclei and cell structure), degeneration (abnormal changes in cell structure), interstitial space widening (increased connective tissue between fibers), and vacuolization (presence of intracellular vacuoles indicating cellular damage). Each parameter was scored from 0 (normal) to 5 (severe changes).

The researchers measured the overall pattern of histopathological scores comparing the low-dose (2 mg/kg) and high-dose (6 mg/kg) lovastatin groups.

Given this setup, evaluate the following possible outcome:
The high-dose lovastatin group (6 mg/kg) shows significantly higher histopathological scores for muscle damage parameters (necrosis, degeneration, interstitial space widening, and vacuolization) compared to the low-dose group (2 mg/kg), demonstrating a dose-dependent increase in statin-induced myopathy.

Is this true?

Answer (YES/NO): YES